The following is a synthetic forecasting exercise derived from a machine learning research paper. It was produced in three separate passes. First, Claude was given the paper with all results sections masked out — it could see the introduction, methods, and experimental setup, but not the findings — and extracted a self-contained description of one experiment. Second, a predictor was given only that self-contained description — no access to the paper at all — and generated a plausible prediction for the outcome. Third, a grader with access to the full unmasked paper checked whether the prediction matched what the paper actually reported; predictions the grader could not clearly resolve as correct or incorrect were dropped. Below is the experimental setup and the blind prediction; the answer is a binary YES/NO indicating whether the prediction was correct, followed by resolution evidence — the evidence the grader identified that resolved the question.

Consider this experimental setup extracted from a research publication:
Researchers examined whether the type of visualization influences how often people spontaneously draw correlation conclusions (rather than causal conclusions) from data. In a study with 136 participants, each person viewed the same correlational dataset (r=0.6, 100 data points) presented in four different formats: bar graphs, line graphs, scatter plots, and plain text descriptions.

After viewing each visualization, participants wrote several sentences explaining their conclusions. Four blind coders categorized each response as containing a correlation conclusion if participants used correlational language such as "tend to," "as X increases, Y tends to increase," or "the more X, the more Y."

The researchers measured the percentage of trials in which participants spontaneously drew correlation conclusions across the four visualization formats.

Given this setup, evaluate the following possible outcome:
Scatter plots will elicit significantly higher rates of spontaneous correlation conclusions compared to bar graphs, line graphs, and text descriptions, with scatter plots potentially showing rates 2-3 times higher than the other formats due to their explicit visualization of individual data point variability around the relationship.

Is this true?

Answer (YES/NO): NO